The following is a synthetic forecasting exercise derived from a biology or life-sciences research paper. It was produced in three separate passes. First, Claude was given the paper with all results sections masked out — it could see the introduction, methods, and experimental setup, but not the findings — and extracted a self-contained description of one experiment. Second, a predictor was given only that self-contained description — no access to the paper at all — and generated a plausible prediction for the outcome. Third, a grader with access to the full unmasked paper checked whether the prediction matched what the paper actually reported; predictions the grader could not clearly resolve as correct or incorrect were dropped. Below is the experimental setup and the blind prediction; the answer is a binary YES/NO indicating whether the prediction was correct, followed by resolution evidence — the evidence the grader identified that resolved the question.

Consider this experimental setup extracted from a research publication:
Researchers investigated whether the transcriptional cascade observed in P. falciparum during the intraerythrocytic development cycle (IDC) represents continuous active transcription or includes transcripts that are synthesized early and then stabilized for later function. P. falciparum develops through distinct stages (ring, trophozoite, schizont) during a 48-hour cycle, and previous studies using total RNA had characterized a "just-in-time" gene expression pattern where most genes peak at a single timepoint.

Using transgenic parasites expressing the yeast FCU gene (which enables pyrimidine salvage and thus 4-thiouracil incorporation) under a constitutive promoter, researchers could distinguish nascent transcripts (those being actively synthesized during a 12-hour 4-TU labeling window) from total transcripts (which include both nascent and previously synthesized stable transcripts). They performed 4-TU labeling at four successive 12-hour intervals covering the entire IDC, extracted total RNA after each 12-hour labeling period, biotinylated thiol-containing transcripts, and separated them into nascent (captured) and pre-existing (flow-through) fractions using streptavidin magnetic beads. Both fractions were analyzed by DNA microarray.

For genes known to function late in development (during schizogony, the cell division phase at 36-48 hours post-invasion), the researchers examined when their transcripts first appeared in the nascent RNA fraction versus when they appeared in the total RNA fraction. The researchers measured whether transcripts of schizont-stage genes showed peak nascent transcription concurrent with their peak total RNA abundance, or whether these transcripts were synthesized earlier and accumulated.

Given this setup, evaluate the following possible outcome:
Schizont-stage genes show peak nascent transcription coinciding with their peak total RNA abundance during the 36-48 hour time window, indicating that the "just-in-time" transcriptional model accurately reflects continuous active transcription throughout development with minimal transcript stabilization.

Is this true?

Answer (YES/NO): NO